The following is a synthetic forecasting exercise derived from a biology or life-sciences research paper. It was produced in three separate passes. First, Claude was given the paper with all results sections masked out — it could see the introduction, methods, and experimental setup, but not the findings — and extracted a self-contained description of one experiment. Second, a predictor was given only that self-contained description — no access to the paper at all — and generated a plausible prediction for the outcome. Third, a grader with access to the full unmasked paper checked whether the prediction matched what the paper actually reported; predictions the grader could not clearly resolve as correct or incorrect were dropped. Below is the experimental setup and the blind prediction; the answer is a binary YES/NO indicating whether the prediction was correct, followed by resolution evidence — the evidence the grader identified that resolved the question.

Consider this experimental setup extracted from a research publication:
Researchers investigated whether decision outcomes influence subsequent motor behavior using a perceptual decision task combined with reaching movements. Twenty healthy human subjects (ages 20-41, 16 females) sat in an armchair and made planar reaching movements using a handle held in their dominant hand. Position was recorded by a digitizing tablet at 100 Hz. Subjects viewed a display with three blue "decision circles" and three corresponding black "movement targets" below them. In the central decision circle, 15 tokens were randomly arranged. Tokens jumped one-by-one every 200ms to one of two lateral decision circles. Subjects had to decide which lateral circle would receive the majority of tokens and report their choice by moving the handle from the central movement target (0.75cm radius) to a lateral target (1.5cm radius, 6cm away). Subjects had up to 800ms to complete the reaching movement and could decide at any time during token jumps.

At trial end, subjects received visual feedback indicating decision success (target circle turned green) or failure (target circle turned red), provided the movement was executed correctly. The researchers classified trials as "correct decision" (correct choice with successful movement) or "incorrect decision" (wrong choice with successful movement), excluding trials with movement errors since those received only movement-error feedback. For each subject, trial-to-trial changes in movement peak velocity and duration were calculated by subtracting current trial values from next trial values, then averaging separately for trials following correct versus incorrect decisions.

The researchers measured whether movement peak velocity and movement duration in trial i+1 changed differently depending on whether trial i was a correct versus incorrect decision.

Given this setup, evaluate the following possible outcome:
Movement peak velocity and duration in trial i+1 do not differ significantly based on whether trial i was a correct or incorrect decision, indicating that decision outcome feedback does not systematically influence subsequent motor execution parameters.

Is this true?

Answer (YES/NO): NO